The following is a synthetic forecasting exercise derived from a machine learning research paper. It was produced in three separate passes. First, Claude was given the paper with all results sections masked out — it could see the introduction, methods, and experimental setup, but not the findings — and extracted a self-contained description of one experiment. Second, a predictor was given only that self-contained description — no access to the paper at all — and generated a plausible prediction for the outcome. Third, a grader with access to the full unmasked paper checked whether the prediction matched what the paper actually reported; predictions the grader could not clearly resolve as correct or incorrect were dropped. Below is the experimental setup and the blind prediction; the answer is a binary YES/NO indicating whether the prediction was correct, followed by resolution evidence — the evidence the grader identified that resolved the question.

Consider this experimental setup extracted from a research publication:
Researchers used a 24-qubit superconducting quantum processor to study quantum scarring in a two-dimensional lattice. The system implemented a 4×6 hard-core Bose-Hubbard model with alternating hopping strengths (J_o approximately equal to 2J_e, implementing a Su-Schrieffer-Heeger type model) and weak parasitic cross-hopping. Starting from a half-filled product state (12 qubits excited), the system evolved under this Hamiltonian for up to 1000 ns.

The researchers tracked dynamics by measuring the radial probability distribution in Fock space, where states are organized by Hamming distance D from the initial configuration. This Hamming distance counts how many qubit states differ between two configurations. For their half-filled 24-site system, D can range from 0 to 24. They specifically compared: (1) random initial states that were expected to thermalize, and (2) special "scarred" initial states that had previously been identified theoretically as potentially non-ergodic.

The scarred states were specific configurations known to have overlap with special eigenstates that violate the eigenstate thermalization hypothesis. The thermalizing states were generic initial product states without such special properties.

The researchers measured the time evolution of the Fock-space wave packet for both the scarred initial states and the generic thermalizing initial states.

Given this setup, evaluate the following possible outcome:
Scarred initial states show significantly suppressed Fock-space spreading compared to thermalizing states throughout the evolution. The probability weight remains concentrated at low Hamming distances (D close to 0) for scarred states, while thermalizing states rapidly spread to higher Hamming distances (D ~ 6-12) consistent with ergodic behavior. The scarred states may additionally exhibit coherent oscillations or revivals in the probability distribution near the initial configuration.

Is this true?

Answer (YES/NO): NO